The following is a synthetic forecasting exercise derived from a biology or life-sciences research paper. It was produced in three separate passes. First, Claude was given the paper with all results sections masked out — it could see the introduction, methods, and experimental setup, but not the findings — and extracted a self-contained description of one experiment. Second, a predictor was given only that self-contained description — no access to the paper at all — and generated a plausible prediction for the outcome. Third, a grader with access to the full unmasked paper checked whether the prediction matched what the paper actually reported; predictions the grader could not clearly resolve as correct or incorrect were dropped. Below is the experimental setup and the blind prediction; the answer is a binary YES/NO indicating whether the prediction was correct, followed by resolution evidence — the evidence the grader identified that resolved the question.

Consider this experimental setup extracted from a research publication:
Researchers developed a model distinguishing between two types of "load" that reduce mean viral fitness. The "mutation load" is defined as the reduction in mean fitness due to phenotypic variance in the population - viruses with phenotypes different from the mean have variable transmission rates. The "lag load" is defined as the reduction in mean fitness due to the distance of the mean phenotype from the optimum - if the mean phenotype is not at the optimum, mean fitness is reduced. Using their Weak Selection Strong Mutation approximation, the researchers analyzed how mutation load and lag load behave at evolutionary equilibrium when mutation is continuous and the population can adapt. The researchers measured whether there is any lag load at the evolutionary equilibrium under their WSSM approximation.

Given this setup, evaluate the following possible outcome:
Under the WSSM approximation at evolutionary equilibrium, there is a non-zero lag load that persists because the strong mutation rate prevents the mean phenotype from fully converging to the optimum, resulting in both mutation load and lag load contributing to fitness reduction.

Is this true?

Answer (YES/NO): NO